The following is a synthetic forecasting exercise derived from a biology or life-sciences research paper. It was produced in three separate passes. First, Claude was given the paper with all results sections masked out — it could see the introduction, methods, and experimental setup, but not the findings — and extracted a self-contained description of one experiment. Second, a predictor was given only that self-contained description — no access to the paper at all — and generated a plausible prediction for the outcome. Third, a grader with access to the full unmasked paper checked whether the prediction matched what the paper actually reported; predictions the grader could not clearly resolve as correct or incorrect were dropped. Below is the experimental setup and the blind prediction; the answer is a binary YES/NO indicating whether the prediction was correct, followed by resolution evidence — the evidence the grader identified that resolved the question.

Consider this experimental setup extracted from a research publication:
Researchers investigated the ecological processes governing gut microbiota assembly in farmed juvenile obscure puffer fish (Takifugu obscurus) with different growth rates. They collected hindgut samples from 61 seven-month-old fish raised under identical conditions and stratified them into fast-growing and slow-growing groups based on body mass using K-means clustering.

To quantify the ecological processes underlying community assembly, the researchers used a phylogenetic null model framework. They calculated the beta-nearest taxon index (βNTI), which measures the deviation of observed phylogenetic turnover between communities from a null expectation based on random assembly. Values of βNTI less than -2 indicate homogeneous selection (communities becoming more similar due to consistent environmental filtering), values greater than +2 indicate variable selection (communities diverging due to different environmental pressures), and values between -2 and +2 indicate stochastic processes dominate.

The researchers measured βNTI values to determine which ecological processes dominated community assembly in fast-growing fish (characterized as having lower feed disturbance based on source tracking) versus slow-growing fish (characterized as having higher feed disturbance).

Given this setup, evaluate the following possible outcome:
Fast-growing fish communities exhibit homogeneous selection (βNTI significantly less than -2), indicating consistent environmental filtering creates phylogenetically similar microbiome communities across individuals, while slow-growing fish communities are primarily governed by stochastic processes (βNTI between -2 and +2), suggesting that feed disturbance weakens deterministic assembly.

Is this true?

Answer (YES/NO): NO